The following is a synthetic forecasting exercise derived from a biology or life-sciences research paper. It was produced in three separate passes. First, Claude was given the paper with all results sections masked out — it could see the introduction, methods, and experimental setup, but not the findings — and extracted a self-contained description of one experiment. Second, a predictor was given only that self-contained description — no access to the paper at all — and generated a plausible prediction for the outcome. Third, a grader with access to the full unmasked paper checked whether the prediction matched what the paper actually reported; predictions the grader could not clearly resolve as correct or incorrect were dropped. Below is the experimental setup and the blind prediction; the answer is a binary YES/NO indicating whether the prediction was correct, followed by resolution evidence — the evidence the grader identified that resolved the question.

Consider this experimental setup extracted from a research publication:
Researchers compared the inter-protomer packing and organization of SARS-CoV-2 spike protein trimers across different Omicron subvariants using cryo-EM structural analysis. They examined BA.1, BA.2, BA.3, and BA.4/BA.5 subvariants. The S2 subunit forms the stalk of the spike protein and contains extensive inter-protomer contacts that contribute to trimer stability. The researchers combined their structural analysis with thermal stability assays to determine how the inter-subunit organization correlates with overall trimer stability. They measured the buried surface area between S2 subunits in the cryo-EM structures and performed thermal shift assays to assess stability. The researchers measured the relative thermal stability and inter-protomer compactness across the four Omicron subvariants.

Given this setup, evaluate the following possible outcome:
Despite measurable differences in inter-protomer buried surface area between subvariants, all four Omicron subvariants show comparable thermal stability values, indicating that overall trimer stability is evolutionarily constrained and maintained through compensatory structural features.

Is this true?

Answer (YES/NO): NO